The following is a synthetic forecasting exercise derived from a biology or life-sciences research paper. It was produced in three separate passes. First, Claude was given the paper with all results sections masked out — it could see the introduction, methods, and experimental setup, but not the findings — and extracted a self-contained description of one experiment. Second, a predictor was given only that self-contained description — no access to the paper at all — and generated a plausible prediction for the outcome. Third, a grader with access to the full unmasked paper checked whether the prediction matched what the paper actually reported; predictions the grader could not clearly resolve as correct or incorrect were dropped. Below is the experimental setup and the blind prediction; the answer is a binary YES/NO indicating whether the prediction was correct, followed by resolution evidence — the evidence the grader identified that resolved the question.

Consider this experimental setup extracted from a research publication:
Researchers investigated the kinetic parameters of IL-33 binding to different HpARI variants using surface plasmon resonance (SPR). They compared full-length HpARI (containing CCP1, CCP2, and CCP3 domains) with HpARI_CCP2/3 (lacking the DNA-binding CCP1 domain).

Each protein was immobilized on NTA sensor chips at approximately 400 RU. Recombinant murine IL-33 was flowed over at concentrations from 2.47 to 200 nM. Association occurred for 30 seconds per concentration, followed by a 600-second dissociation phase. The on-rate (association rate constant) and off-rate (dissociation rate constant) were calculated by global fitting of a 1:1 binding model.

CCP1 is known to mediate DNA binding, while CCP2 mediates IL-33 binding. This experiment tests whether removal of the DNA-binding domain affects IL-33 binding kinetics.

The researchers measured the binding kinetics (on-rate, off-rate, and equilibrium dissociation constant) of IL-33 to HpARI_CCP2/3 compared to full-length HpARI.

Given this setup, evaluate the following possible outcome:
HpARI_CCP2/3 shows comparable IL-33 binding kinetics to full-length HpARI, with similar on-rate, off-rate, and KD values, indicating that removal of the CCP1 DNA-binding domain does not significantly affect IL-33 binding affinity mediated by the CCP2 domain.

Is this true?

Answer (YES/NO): YES